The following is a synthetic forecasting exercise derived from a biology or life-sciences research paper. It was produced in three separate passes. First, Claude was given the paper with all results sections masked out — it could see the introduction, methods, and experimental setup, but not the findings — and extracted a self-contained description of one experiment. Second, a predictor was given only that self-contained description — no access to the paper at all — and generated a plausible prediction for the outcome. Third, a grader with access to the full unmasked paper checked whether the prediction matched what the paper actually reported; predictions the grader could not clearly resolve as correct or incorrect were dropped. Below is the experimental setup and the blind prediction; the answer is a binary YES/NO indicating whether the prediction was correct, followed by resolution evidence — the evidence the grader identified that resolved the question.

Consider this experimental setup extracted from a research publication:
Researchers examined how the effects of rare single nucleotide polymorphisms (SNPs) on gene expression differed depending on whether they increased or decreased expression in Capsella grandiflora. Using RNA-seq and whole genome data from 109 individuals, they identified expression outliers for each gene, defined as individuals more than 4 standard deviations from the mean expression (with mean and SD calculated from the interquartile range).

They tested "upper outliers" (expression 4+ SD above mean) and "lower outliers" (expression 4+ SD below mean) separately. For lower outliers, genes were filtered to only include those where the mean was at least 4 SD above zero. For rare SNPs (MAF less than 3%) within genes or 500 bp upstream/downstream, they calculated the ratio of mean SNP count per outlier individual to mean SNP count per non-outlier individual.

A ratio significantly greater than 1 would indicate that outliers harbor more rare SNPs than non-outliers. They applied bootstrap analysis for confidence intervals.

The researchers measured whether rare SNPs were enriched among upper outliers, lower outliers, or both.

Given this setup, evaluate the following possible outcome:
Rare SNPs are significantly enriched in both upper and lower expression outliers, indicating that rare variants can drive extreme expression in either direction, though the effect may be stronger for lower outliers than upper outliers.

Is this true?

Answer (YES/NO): NO